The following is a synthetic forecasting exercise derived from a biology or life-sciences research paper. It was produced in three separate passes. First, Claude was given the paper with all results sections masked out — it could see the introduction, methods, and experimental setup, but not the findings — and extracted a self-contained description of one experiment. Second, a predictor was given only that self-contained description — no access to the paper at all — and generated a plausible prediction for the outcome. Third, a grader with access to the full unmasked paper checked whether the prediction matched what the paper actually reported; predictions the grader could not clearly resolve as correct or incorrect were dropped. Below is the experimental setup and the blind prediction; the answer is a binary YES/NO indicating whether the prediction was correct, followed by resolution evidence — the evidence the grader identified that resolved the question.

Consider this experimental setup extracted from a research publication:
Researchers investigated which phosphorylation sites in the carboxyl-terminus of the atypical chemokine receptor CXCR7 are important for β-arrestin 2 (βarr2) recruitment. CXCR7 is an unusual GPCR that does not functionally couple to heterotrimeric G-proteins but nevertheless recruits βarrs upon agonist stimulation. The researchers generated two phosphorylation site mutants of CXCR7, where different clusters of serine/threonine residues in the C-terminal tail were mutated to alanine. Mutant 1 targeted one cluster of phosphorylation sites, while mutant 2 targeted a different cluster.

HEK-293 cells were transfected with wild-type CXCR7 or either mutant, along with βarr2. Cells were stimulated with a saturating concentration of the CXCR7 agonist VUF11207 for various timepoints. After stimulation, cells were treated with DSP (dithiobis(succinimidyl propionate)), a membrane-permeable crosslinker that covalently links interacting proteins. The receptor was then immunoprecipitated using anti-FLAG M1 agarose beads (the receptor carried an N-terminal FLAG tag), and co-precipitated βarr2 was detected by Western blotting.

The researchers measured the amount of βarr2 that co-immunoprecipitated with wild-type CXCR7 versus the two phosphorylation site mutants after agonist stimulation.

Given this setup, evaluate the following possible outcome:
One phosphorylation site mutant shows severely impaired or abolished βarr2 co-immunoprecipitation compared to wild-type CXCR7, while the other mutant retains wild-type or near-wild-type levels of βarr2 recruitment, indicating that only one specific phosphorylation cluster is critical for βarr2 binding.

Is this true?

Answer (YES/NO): YES